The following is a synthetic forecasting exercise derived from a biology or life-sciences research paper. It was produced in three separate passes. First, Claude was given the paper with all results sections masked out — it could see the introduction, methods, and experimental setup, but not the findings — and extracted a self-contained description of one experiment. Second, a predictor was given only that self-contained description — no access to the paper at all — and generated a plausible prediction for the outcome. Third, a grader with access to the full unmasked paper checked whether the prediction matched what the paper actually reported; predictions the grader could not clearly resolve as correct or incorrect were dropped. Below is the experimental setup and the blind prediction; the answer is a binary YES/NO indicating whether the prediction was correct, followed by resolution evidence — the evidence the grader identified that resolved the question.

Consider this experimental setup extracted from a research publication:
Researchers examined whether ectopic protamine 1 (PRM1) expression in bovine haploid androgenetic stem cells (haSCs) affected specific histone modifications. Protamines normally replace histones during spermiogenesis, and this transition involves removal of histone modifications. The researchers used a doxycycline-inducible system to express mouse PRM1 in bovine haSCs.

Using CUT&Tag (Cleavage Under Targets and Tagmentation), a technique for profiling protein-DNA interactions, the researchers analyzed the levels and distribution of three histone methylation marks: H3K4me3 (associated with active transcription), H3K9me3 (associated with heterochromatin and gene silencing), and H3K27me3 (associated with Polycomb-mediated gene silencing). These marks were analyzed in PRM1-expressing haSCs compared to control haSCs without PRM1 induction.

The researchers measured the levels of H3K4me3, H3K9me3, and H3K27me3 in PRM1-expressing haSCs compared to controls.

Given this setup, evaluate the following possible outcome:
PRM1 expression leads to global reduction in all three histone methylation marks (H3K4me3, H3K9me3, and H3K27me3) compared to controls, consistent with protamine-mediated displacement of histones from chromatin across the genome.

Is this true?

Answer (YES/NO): YES